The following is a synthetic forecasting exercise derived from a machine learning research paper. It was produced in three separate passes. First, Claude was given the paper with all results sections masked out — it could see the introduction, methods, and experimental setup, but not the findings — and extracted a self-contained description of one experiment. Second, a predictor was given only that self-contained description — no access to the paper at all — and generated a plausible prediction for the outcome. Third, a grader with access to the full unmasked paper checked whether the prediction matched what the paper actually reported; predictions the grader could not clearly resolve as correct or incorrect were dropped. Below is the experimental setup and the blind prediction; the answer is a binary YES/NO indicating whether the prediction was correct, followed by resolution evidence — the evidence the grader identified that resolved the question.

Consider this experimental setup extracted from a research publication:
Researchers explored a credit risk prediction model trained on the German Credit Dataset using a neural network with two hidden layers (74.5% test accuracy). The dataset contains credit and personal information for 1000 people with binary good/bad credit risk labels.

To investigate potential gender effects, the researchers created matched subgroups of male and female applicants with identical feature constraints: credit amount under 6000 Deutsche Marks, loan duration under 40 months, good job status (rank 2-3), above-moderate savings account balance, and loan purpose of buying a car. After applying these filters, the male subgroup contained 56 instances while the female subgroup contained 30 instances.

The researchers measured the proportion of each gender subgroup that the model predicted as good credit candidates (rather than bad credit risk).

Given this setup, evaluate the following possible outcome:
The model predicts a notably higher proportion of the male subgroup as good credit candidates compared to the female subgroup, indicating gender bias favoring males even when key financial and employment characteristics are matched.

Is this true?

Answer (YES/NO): NO